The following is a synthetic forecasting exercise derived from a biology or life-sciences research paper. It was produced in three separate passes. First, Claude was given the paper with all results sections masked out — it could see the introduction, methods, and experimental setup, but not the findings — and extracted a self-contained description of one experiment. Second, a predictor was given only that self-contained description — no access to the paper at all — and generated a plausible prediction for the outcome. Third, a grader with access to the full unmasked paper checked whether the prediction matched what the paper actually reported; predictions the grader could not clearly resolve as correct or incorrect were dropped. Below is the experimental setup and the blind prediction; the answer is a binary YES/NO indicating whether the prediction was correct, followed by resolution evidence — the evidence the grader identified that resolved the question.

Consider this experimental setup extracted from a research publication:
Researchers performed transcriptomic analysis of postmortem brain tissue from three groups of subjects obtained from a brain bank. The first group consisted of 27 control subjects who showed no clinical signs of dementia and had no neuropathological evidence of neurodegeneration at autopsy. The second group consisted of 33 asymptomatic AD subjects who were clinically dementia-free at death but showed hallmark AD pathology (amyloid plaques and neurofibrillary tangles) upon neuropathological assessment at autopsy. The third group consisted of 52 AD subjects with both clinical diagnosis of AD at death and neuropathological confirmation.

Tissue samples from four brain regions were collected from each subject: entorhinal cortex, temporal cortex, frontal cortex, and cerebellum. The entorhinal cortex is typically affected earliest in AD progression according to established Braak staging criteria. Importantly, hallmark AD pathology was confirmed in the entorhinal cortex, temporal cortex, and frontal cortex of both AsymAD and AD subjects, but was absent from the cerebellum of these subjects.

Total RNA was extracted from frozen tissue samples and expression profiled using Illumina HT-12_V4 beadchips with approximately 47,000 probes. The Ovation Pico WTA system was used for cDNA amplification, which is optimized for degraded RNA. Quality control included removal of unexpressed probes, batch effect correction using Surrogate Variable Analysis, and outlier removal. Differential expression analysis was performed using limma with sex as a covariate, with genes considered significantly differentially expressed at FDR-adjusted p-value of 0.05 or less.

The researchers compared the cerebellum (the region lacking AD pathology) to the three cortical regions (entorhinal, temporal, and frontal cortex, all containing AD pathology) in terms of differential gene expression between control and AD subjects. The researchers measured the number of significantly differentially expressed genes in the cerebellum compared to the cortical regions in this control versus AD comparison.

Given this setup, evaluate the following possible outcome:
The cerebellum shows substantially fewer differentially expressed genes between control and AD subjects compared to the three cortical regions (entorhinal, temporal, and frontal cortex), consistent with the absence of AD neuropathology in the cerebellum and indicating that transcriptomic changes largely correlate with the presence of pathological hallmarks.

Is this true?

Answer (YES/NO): YES